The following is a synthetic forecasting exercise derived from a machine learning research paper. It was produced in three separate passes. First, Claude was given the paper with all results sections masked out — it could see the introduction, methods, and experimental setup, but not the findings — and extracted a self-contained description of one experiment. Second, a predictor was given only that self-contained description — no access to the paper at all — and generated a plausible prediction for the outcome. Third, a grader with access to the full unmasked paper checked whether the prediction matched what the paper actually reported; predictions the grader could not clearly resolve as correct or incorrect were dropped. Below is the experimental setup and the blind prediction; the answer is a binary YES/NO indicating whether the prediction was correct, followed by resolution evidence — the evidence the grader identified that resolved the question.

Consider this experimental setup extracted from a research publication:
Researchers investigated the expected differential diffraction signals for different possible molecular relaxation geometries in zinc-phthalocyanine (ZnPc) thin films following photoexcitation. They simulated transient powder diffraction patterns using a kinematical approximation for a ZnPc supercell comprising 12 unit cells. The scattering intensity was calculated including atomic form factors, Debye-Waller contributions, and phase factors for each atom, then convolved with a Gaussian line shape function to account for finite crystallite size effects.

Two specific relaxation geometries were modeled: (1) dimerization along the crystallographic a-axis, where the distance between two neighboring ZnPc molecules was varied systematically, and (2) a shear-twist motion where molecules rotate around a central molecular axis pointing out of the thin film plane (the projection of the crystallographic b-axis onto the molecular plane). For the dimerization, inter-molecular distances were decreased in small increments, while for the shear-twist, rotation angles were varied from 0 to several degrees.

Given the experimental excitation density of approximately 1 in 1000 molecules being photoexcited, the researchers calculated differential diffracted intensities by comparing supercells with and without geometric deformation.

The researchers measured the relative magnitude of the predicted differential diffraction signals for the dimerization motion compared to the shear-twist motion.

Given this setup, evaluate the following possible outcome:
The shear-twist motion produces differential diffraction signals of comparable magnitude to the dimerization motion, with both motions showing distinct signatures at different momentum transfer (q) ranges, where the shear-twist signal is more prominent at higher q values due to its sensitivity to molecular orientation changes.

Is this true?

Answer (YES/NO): NO